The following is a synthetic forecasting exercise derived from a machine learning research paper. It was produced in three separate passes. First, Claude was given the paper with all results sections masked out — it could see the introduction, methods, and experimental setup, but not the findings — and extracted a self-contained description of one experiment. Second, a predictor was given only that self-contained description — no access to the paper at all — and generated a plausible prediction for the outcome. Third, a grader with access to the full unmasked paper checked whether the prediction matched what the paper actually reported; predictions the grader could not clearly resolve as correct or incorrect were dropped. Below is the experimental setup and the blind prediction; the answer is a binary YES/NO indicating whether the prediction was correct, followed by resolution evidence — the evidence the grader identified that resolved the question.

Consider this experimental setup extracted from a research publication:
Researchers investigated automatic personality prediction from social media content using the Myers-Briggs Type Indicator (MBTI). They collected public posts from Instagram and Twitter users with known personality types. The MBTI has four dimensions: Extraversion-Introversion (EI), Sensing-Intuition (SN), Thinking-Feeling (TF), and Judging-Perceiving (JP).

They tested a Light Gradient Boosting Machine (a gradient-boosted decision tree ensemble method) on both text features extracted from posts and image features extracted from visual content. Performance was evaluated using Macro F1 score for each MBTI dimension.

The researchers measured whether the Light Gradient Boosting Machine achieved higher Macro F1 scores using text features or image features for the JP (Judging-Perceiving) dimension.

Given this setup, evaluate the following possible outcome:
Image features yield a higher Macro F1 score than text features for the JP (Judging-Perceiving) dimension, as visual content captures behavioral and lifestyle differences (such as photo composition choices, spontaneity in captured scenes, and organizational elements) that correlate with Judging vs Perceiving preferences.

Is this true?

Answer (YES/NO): NO